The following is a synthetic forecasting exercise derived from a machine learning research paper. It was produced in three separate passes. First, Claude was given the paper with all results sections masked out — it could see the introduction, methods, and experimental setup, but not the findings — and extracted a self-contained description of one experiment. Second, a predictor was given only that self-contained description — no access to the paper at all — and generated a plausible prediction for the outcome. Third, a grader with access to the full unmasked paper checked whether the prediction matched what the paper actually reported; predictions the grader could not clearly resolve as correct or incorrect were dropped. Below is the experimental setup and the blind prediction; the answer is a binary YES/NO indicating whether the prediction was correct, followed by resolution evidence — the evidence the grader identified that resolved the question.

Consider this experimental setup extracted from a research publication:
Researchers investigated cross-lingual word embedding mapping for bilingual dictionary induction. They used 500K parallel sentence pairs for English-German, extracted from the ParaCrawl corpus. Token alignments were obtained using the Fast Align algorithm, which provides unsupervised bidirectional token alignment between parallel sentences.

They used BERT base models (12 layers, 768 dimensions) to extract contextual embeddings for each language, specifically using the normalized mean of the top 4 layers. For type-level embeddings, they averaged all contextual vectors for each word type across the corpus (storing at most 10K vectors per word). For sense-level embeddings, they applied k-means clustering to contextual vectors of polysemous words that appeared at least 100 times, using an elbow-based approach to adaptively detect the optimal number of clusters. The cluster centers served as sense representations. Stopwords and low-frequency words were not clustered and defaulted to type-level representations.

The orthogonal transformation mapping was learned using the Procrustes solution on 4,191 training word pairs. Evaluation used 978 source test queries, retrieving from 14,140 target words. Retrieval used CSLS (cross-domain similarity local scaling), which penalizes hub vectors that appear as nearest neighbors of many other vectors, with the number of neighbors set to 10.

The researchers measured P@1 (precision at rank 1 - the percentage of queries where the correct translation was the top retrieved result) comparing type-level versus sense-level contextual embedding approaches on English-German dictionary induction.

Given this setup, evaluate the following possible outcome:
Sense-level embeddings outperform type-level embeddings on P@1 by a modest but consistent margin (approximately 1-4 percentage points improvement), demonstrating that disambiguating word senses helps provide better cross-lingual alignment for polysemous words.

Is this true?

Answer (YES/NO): NO